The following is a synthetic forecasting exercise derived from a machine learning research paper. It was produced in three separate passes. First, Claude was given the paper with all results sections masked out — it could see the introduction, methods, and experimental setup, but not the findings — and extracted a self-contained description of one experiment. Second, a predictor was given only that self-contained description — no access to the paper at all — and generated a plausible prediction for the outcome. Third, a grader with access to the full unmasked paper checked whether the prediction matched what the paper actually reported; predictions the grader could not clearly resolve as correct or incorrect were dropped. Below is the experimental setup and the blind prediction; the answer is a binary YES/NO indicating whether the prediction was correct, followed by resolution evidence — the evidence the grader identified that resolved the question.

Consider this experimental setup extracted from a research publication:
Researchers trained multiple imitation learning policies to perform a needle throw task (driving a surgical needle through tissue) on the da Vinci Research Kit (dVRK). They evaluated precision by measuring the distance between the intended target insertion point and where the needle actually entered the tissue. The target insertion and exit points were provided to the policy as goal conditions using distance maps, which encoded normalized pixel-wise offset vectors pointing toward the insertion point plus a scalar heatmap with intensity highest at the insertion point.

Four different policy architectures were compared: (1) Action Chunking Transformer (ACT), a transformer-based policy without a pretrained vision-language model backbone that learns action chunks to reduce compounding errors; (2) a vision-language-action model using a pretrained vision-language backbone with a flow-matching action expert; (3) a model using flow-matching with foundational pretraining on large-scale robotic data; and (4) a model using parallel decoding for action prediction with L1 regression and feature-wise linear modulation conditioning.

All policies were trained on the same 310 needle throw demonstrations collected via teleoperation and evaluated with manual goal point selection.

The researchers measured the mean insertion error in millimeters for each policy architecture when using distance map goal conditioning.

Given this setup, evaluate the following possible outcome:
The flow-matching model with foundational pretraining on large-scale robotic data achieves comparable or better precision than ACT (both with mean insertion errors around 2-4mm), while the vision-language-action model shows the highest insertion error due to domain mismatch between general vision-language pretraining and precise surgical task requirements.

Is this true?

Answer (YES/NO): NO